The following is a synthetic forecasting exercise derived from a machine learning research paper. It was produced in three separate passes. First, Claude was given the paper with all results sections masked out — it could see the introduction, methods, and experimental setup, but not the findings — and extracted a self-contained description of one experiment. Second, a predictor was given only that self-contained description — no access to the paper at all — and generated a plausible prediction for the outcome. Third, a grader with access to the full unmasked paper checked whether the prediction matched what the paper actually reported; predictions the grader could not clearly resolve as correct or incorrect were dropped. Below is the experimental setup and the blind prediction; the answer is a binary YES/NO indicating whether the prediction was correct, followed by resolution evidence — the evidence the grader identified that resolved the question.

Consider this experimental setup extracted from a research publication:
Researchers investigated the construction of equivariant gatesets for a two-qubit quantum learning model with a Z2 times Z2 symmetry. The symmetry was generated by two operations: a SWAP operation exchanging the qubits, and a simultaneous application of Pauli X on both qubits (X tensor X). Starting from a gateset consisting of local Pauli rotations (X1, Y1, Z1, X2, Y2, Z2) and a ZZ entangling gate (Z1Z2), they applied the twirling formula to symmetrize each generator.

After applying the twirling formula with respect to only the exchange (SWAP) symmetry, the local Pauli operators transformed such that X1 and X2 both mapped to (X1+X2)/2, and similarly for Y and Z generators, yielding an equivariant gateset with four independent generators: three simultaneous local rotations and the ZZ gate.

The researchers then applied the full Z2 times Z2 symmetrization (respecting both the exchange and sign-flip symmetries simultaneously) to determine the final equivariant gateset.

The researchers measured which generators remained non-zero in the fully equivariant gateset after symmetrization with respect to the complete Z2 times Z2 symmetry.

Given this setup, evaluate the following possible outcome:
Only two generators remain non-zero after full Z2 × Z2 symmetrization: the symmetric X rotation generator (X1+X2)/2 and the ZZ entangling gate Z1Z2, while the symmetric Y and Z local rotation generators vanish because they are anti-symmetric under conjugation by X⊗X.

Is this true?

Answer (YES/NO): YES